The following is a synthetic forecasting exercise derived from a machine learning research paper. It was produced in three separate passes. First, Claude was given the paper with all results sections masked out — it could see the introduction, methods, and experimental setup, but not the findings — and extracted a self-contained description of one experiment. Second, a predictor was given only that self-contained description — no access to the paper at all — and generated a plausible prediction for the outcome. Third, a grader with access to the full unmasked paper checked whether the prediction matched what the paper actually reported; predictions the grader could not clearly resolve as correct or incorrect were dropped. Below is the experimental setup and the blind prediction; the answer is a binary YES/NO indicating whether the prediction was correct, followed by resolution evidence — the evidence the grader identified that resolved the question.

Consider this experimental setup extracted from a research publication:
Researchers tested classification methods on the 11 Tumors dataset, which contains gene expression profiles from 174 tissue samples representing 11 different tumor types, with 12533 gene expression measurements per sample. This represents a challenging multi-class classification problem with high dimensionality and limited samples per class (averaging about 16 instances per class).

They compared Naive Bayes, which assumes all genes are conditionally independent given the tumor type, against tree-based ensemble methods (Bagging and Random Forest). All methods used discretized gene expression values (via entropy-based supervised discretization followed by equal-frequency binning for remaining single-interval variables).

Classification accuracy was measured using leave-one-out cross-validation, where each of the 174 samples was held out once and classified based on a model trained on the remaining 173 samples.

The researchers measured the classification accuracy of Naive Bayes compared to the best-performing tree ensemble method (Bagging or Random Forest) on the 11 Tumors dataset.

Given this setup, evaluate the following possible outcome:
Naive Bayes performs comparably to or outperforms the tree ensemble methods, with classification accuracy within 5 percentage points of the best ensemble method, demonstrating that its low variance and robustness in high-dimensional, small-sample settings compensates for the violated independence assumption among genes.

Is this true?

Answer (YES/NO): YES